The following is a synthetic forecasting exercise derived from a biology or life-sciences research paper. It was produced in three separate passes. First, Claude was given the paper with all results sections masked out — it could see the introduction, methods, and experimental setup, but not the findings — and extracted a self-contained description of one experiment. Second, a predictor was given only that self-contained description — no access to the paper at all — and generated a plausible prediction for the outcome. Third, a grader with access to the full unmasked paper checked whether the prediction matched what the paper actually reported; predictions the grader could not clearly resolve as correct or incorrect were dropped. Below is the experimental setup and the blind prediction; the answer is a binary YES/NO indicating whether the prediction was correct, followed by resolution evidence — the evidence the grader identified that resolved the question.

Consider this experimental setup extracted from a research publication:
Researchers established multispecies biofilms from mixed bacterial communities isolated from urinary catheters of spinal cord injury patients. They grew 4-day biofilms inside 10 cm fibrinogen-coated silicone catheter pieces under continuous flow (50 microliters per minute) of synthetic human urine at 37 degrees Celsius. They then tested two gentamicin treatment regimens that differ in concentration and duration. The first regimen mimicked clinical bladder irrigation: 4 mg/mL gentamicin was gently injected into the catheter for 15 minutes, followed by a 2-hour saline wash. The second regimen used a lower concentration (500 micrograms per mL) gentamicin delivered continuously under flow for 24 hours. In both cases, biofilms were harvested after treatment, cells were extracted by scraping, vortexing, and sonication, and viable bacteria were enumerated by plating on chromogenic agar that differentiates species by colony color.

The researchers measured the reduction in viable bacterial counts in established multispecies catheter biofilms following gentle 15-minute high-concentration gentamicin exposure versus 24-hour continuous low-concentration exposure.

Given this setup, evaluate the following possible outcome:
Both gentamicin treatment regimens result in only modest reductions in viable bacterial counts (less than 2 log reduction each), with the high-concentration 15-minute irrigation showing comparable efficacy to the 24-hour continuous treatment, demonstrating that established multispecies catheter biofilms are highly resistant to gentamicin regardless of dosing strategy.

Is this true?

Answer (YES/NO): YES